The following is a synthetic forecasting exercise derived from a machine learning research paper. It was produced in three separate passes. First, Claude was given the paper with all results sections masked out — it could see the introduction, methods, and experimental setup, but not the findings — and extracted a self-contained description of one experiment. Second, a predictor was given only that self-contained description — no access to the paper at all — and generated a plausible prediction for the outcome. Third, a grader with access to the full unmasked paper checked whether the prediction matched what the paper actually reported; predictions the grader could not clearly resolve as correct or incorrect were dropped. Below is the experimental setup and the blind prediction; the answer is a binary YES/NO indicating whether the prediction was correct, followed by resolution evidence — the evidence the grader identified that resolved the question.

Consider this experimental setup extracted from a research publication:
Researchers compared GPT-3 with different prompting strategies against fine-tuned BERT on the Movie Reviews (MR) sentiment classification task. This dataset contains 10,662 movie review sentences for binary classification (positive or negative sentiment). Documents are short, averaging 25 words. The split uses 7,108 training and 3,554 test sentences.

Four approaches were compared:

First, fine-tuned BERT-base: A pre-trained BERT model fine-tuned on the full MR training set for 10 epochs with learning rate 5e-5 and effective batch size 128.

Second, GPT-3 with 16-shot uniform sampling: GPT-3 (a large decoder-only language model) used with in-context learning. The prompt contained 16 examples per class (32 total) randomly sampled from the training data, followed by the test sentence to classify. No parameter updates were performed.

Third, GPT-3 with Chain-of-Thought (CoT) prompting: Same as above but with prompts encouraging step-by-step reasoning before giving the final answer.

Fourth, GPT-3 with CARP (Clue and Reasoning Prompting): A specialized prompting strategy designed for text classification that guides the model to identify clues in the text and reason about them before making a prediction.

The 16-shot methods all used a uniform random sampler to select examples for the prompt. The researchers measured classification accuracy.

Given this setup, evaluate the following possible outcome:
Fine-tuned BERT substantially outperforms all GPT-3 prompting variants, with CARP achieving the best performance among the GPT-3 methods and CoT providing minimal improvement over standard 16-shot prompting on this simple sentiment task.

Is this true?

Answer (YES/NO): NO